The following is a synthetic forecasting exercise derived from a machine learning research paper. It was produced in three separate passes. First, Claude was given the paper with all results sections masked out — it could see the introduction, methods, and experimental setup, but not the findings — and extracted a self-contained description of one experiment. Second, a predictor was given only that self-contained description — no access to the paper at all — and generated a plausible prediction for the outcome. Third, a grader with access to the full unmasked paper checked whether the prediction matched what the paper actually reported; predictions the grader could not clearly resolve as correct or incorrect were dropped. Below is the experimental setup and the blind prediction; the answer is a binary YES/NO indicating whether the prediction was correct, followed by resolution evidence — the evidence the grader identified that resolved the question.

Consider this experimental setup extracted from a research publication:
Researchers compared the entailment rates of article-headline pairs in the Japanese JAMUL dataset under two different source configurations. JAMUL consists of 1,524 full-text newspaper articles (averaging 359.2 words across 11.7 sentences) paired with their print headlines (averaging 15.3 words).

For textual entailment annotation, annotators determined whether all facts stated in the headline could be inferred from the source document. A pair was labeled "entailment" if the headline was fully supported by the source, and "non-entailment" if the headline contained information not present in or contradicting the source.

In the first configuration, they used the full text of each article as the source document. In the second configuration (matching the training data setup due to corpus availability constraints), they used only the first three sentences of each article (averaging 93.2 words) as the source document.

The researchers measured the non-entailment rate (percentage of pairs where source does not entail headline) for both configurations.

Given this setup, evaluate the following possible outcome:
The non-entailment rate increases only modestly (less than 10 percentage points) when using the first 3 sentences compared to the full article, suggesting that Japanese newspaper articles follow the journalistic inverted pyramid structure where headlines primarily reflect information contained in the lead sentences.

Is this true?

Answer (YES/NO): NO